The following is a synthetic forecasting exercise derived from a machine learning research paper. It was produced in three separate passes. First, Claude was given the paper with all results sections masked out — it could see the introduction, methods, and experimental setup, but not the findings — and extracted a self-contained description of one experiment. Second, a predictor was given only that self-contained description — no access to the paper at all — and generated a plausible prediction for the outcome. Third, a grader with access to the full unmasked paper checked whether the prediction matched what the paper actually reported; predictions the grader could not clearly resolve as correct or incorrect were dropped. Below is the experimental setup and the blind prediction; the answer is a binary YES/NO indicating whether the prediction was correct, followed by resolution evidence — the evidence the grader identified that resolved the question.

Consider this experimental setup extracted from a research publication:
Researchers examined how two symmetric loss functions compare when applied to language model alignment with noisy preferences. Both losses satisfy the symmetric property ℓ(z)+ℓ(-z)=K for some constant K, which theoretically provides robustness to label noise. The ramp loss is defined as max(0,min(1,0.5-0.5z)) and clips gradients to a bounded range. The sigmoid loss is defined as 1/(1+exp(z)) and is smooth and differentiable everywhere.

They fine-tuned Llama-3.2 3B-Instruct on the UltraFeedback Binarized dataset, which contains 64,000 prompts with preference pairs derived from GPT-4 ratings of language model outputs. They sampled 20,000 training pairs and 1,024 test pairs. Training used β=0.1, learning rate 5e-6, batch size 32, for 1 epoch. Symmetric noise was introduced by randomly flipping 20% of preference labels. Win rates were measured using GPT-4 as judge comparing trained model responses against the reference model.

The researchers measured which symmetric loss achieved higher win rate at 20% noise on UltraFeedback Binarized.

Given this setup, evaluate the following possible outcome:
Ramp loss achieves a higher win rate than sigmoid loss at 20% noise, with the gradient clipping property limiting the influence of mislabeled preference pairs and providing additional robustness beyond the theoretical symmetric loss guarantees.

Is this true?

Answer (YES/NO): NO